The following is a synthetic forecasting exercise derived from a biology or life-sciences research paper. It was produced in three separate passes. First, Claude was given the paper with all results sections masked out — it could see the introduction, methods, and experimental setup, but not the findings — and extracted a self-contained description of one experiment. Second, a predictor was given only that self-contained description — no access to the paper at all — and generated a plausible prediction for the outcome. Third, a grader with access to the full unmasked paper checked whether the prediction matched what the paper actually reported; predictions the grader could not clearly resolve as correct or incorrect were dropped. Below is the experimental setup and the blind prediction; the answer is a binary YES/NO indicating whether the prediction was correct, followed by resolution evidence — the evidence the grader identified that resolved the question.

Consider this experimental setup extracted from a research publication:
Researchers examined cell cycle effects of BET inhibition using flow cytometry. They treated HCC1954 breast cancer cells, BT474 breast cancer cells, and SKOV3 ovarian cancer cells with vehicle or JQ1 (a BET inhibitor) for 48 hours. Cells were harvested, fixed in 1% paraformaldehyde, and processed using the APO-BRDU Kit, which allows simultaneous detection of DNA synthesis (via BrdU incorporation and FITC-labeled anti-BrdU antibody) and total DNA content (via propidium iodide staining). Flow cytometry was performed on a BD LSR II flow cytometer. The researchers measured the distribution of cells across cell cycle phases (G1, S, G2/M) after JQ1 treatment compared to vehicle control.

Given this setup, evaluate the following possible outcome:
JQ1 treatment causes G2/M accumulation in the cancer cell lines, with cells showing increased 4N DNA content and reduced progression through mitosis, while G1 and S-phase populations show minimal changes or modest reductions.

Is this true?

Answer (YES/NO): NO